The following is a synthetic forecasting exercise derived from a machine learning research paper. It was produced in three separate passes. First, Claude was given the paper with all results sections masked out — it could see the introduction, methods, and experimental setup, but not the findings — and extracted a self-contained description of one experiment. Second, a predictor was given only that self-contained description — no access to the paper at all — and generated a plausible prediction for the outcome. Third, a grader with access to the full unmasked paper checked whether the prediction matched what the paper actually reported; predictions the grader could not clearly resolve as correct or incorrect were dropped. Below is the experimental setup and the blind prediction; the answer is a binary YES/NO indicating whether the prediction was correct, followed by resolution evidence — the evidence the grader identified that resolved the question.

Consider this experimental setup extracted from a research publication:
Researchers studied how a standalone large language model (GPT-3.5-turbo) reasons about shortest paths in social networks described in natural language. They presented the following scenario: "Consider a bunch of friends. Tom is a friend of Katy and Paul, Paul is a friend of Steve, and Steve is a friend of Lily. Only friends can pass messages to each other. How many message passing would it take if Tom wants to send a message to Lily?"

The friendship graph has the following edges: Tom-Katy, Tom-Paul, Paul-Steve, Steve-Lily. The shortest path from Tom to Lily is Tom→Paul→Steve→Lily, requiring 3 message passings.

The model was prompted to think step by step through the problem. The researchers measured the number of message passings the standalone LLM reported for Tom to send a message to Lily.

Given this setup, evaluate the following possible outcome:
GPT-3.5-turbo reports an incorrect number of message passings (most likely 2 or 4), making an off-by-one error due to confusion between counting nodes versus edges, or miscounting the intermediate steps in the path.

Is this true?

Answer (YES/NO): NO